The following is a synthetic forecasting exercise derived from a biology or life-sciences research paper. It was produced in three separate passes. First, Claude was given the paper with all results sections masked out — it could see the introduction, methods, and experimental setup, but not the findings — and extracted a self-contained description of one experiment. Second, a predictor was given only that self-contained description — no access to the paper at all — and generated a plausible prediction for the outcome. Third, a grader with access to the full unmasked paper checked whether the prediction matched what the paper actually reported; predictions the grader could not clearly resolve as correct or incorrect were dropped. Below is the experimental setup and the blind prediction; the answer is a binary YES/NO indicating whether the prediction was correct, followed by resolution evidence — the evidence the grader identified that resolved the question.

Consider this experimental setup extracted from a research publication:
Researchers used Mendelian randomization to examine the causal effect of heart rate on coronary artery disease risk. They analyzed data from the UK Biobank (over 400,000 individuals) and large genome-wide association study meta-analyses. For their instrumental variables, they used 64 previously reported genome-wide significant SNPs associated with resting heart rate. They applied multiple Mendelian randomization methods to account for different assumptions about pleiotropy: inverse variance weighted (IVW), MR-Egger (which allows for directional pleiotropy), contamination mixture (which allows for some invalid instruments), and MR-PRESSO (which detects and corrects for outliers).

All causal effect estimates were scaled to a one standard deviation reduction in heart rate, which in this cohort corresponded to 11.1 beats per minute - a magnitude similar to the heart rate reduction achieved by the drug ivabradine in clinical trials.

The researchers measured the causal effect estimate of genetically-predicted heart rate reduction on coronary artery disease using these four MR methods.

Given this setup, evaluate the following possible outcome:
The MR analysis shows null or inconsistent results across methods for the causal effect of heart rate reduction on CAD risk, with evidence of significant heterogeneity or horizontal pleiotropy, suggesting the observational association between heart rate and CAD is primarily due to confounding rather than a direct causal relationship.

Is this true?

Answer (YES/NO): NO